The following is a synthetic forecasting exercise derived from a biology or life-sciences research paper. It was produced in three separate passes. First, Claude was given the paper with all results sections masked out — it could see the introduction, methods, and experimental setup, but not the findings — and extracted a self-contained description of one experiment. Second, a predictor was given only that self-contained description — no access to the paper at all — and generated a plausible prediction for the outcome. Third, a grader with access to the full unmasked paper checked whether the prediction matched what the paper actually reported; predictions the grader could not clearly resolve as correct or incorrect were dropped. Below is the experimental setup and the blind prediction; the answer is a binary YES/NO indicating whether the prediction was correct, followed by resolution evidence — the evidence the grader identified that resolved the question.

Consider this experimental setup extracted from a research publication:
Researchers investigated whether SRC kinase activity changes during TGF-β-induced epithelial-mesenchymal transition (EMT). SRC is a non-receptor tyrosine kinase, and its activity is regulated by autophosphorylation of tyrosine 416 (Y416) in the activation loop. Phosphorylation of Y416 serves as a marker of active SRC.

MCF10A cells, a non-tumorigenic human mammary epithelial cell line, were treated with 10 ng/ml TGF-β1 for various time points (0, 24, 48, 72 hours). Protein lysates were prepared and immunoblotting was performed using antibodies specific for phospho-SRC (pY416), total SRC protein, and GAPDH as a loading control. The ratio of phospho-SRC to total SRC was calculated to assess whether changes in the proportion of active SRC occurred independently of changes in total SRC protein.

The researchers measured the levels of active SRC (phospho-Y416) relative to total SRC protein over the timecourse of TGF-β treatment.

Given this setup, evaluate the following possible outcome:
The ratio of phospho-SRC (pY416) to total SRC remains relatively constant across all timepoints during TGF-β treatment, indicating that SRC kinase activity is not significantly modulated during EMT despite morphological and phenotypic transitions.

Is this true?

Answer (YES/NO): YES